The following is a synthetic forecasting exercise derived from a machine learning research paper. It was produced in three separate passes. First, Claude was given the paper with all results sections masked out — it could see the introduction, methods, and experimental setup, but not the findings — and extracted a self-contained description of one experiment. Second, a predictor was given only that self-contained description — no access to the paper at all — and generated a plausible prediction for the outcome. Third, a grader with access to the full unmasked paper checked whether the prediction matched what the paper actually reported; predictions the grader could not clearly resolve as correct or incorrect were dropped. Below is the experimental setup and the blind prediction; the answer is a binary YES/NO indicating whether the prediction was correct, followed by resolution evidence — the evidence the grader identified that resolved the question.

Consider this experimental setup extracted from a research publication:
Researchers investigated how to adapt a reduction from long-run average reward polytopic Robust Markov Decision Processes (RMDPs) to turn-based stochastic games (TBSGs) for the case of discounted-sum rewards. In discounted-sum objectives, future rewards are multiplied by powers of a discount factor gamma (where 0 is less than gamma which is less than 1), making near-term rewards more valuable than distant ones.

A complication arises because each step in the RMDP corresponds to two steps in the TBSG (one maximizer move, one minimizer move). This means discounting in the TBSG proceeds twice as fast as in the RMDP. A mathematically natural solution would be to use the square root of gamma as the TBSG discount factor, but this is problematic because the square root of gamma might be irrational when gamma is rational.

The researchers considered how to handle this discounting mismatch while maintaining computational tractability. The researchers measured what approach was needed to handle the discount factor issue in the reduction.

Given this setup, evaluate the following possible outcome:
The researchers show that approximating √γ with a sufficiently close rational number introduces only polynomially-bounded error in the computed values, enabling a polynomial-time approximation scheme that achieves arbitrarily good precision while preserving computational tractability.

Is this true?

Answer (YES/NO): NO